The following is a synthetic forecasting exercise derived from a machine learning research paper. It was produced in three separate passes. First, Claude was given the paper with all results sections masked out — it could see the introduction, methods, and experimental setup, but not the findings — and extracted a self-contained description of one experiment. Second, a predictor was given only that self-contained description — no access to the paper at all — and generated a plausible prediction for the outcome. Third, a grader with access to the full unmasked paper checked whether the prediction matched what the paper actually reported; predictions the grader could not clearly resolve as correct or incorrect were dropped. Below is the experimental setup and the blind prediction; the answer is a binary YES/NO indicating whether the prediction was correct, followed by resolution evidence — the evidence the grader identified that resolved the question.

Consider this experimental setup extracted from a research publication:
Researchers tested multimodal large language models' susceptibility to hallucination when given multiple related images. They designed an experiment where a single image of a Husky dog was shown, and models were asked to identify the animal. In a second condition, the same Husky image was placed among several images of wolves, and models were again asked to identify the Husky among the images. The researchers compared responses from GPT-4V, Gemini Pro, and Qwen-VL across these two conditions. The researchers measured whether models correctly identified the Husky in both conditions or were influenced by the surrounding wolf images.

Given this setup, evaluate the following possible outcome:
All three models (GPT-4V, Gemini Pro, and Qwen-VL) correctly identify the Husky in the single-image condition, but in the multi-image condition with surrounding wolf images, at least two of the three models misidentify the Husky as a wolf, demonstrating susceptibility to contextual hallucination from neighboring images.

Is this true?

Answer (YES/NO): YES